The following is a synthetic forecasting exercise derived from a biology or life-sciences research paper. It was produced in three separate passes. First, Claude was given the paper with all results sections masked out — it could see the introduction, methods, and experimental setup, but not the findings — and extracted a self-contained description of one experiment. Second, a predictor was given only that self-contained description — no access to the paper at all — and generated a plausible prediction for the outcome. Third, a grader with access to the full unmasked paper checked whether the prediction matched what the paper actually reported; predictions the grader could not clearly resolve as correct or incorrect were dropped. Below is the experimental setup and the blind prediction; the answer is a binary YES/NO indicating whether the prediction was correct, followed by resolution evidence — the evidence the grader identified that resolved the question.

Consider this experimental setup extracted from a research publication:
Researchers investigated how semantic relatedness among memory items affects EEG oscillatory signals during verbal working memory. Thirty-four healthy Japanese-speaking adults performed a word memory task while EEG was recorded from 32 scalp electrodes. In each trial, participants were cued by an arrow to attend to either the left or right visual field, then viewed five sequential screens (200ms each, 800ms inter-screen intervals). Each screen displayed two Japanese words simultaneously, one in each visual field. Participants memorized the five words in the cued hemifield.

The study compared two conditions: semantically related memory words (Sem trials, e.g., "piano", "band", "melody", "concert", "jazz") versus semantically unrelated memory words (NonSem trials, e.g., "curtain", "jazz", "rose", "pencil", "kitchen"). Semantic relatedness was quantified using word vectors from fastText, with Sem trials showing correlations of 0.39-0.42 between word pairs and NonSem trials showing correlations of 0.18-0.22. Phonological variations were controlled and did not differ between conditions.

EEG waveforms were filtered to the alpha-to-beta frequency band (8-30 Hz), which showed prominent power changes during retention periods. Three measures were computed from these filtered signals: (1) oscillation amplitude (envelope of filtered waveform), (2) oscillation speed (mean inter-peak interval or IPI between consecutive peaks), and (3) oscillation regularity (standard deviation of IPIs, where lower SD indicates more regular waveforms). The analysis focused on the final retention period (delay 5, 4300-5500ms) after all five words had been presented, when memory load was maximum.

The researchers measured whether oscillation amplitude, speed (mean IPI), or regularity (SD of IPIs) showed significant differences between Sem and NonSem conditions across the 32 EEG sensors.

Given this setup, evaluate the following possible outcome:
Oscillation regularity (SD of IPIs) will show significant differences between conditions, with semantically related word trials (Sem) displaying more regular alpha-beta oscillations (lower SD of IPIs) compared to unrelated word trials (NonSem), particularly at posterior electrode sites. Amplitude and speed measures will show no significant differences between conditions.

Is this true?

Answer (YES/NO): NO